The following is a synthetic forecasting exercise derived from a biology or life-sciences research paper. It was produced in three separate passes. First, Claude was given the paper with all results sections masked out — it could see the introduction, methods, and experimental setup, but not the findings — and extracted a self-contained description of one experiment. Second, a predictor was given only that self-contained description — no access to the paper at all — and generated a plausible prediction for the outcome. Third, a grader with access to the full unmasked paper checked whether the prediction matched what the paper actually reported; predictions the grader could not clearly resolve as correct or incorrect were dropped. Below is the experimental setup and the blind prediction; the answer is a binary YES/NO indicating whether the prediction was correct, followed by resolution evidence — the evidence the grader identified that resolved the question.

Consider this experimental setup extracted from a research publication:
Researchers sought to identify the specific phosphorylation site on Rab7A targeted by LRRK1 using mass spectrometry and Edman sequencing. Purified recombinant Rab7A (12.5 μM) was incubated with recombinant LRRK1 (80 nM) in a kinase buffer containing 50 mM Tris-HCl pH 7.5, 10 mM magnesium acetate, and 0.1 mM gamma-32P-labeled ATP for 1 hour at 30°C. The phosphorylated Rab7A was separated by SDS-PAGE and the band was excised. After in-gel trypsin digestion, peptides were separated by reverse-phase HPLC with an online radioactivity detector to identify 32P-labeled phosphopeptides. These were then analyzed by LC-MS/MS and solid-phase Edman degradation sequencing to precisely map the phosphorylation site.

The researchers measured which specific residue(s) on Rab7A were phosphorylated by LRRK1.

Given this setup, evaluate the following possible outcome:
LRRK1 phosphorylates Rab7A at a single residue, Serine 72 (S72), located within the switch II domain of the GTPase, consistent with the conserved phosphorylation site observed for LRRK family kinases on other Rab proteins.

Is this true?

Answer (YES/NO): YES